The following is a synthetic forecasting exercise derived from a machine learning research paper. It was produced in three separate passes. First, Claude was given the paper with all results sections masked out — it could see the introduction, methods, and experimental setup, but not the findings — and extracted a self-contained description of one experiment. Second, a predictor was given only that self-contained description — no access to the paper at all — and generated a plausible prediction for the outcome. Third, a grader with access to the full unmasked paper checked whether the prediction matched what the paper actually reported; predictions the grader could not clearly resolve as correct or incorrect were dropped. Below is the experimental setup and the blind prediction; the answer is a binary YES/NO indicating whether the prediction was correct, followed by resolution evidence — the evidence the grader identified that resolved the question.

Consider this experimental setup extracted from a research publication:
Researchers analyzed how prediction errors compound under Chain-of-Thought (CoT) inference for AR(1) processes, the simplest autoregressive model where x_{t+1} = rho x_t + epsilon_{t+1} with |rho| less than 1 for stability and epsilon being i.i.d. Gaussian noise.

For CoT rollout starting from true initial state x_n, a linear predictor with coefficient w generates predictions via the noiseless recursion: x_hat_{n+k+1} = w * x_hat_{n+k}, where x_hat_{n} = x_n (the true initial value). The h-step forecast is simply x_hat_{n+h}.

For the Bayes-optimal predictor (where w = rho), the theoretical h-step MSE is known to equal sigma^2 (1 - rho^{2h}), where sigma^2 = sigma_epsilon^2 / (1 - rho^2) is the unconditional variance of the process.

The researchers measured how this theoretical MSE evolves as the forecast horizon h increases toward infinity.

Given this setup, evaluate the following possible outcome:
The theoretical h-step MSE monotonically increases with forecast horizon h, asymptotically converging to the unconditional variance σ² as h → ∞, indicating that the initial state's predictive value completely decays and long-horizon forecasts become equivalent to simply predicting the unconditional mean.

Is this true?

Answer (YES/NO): YES